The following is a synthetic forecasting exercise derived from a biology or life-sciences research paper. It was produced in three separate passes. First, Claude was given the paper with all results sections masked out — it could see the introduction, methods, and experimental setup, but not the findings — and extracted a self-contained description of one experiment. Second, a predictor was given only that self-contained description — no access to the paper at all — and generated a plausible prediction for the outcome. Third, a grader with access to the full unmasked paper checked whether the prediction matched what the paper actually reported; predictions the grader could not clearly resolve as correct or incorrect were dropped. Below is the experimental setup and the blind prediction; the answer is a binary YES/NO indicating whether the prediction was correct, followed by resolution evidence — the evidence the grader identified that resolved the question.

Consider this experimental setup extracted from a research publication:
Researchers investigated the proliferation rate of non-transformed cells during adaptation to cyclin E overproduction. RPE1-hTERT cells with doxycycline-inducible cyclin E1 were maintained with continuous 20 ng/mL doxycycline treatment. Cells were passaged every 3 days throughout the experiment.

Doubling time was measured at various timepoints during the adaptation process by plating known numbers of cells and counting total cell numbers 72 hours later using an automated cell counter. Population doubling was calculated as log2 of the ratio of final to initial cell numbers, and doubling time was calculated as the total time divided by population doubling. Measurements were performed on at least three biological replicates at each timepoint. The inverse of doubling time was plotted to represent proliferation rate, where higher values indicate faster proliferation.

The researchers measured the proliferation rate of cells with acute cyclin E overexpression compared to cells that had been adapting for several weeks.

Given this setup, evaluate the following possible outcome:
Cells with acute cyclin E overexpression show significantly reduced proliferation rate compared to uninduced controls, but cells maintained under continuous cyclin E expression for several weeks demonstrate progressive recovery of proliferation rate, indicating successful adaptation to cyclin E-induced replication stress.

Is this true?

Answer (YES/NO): NO